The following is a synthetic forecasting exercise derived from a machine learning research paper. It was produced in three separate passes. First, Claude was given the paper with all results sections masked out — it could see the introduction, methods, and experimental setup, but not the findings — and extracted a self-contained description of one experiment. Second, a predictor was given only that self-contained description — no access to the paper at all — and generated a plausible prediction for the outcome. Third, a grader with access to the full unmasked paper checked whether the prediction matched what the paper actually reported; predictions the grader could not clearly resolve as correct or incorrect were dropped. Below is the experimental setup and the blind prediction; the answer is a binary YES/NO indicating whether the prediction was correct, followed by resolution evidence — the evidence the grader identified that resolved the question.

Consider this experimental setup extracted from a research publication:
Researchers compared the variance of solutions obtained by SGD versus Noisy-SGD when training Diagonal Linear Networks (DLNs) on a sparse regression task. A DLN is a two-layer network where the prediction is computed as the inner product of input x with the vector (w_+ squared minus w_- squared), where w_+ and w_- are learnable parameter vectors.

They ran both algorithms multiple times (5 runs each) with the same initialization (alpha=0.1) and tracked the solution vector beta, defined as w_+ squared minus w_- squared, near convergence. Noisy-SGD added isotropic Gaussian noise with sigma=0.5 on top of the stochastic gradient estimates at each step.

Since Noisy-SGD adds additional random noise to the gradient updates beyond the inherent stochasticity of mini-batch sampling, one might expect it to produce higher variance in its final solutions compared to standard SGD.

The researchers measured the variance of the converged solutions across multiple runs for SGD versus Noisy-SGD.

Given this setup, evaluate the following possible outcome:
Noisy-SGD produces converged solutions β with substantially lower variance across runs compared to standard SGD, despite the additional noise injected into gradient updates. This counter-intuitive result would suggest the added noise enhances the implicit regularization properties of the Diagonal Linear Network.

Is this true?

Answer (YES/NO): NO